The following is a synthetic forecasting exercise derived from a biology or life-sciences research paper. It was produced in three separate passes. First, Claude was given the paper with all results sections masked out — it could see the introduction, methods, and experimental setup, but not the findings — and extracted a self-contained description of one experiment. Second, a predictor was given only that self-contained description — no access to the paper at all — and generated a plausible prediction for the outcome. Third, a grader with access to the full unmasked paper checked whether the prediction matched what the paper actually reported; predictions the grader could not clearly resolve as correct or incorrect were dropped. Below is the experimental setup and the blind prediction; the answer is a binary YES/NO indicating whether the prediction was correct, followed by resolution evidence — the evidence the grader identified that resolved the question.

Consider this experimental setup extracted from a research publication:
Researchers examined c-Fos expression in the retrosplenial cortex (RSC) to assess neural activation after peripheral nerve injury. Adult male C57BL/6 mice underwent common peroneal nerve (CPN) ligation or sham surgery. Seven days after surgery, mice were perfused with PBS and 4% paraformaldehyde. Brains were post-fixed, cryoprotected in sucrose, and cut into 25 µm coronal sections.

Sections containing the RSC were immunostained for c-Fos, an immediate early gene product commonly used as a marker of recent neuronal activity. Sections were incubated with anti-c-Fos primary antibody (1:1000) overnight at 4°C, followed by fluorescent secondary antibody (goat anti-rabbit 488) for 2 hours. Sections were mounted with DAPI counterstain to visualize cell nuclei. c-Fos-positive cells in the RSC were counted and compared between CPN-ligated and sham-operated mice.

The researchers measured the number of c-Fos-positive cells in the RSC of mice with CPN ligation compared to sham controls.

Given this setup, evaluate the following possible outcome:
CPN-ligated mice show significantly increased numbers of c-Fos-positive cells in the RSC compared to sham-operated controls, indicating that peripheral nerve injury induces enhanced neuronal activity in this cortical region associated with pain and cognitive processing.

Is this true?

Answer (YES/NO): YES